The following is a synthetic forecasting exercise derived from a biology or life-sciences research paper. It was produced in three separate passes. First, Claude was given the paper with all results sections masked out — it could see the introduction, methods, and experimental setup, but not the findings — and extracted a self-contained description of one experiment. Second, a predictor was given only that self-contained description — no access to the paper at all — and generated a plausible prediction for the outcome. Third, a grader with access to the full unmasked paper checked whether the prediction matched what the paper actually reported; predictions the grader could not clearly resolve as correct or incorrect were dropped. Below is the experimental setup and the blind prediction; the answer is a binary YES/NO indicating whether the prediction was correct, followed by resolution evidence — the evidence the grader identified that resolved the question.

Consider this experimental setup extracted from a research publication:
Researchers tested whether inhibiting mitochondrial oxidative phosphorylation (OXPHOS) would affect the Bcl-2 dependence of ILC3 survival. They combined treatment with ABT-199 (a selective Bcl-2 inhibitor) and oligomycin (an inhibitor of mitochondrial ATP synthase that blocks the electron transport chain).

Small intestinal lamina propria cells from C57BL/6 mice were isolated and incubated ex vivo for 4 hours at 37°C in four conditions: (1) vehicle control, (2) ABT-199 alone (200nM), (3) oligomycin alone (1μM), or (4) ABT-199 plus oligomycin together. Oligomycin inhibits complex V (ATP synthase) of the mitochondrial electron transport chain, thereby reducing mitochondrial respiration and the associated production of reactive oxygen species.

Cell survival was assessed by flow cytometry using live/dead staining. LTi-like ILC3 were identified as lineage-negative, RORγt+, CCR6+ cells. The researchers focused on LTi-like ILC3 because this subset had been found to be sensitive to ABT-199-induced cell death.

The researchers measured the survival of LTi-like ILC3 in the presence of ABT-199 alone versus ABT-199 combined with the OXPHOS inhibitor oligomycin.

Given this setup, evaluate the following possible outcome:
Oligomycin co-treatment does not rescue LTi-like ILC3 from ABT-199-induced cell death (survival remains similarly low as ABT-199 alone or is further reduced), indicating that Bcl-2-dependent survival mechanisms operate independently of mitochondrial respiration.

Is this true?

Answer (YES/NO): NO